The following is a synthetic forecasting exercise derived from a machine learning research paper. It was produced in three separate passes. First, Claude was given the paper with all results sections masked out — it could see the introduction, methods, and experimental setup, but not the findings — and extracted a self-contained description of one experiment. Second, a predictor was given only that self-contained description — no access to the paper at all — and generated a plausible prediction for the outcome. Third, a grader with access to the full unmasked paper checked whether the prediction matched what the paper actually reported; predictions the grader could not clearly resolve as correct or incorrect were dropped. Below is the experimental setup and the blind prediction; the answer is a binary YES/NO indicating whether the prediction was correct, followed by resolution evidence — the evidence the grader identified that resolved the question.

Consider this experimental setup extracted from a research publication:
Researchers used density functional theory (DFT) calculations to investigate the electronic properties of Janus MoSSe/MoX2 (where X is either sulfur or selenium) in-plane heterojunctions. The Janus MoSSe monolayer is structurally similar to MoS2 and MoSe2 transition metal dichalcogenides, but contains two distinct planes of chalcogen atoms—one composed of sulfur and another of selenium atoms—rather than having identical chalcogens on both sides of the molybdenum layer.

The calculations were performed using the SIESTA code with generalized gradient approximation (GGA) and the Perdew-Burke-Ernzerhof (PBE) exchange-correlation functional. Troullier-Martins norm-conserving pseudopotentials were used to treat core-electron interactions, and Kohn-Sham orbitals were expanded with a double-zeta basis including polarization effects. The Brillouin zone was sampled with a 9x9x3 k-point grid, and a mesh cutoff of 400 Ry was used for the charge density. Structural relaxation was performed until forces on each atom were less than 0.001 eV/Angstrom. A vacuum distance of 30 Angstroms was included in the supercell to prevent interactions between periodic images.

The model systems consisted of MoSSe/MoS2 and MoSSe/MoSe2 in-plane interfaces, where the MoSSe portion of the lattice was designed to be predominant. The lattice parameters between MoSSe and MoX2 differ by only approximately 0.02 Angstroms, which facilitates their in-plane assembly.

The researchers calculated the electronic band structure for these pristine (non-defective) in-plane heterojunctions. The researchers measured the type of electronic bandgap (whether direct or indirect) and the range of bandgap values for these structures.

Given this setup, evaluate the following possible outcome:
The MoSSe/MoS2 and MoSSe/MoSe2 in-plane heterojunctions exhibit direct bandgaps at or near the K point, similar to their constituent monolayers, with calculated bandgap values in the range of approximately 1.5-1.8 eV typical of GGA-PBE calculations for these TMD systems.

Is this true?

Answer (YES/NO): NO